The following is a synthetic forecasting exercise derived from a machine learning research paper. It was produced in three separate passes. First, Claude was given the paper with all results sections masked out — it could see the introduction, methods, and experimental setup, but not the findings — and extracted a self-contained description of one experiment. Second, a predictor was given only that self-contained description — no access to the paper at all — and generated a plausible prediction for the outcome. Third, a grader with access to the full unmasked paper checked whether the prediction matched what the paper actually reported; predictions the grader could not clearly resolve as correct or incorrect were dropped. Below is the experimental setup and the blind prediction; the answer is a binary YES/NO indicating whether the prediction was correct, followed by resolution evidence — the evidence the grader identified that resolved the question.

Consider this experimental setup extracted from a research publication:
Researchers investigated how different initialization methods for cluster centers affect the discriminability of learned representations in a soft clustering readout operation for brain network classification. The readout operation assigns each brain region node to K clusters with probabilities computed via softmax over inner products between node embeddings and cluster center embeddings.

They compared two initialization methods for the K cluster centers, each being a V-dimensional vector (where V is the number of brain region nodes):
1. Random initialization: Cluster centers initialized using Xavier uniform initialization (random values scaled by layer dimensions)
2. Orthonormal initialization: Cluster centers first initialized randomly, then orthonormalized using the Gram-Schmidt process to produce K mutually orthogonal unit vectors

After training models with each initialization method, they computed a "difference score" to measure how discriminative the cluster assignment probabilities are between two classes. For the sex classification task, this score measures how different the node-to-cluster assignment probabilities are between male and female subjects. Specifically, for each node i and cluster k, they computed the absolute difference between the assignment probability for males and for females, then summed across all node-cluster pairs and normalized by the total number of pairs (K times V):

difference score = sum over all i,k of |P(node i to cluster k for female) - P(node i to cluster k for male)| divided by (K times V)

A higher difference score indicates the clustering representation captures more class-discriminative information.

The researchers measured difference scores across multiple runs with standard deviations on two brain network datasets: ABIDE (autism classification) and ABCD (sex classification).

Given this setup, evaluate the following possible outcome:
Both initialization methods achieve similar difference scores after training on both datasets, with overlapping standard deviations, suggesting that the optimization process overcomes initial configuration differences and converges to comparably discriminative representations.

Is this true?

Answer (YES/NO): NO